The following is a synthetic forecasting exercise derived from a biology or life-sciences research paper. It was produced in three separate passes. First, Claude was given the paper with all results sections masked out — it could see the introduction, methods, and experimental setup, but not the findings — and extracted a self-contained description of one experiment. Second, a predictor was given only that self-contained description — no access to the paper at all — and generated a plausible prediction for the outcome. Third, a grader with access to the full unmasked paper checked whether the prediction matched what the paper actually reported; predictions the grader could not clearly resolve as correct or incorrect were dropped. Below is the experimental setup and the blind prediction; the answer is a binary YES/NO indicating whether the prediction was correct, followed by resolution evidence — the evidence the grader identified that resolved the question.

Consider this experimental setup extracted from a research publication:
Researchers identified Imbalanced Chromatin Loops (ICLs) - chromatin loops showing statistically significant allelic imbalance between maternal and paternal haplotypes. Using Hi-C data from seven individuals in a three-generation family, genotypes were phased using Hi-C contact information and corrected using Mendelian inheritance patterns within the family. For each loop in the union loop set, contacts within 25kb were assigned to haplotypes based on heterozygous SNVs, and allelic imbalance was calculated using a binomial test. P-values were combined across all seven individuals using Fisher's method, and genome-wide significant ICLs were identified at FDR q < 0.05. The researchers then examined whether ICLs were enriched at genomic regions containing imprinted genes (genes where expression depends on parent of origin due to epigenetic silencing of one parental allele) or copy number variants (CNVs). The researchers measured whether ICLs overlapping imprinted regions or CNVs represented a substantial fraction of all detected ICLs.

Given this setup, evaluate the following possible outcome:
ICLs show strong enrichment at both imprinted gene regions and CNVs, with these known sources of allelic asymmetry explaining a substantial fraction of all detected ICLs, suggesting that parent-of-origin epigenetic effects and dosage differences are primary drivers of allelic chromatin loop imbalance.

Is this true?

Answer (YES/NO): YES